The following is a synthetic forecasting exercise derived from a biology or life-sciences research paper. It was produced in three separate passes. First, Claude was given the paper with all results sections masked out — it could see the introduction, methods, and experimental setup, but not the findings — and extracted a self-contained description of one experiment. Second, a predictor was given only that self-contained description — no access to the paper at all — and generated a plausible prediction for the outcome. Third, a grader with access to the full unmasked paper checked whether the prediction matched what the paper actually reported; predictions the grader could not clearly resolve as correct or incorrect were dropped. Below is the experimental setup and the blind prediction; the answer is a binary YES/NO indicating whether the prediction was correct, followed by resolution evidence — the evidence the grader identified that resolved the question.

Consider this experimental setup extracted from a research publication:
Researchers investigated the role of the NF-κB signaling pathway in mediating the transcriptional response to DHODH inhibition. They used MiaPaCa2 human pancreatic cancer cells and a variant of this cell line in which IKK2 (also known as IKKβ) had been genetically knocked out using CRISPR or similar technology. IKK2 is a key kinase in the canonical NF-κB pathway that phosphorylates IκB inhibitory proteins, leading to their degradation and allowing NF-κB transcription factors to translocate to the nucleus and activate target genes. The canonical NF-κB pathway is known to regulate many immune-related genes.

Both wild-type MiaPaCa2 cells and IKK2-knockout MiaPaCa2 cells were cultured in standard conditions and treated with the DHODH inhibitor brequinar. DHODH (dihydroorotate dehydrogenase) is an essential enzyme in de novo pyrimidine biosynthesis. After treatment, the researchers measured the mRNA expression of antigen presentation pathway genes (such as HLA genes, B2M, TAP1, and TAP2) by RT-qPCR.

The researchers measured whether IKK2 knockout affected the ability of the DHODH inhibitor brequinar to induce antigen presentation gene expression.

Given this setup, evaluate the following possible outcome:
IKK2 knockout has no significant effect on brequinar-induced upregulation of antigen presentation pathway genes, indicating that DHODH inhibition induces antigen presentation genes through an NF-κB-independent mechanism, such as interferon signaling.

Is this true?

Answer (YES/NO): NO